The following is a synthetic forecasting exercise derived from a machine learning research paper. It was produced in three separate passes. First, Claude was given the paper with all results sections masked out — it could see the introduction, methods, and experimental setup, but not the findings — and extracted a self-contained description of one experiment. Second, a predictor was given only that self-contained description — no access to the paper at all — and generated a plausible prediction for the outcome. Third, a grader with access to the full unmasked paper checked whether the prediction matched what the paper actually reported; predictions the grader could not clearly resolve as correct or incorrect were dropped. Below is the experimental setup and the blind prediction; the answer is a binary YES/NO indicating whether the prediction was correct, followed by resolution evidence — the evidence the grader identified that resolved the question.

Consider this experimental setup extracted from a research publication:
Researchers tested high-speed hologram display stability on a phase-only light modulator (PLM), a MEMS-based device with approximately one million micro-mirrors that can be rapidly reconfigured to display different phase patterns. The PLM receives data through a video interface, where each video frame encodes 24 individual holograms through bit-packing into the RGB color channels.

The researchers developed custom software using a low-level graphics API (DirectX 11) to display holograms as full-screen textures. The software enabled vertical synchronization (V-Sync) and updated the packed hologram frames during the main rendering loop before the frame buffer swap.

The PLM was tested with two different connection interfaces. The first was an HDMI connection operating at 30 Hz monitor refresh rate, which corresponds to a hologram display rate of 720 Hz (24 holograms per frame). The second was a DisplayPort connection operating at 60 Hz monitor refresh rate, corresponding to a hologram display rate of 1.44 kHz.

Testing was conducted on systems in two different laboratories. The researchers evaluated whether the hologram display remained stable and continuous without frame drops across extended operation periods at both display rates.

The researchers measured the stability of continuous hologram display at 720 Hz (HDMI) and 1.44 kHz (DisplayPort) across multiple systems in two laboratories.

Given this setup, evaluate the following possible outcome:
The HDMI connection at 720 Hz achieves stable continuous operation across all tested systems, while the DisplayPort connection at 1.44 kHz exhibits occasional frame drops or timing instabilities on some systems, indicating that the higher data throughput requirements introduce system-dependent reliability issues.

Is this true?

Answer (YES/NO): YES